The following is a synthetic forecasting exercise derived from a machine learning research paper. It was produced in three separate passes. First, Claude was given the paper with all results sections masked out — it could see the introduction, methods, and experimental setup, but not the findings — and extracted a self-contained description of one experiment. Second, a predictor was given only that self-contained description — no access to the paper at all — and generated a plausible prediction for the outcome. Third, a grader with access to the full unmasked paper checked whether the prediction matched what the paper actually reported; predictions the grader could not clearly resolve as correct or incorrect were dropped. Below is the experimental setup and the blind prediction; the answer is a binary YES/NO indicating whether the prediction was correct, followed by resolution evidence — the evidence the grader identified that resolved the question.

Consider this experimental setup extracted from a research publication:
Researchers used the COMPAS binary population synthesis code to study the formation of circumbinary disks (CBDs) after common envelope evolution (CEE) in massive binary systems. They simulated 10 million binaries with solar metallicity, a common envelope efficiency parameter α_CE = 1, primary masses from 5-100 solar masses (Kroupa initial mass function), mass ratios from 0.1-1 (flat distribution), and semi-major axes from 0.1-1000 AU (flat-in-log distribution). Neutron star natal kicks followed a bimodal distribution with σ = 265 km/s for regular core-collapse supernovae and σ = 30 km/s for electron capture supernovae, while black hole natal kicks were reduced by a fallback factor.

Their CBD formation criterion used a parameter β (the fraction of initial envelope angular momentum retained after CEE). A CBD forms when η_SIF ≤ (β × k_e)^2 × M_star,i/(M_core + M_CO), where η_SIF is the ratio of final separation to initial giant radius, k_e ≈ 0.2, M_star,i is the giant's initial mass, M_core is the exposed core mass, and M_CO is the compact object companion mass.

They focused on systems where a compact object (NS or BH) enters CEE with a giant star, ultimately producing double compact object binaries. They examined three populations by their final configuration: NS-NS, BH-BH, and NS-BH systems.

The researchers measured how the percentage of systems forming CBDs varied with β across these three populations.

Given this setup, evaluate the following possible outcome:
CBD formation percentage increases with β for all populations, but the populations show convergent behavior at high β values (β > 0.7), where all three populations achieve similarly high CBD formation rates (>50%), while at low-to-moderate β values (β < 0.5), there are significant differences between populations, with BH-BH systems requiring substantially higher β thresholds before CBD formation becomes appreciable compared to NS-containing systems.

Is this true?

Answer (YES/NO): NO